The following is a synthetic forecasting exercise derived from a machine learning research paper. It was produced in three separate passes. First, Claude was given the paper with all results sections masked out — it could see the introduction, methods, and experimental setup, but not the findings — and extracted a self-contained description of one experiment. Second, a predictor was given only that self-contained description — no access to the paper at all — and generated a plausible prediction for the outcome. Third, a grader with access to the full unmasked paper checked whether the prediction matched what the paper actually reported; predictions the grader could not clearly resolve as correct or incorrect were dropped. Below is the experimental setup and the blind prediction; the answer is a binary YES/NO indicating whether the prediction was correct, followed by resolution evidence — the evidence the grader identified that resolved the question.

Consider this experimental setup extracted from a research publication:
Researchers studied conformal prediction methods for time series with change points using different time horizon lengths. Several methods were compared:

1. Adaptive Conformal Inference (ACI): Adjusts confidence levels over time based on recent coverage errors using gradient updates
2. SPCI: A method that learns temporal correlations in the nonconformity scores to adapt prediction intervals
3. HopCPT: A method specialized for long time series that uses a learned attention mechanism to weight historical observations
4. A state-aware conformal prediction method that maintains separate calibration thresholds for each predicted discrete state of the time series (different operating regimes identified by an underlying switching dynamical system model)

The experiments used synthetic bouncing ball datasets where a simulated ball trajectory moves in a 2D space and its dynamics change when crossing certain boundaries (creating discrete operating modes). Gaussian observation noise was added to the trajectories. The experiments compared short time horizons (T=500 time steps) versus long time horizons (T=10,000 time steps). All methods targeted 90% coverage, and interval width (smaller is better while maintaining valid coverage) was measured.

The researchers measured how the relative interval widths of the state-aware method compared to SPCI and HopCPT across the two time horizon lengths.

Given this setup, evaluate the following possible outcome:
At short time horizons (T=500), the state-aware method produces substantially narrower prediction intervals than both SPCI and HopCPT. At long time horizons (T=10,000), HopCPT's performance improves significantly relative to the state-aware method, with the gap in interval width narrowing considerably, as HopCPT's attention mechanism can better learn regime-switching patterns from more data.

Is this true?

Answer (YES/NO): NO